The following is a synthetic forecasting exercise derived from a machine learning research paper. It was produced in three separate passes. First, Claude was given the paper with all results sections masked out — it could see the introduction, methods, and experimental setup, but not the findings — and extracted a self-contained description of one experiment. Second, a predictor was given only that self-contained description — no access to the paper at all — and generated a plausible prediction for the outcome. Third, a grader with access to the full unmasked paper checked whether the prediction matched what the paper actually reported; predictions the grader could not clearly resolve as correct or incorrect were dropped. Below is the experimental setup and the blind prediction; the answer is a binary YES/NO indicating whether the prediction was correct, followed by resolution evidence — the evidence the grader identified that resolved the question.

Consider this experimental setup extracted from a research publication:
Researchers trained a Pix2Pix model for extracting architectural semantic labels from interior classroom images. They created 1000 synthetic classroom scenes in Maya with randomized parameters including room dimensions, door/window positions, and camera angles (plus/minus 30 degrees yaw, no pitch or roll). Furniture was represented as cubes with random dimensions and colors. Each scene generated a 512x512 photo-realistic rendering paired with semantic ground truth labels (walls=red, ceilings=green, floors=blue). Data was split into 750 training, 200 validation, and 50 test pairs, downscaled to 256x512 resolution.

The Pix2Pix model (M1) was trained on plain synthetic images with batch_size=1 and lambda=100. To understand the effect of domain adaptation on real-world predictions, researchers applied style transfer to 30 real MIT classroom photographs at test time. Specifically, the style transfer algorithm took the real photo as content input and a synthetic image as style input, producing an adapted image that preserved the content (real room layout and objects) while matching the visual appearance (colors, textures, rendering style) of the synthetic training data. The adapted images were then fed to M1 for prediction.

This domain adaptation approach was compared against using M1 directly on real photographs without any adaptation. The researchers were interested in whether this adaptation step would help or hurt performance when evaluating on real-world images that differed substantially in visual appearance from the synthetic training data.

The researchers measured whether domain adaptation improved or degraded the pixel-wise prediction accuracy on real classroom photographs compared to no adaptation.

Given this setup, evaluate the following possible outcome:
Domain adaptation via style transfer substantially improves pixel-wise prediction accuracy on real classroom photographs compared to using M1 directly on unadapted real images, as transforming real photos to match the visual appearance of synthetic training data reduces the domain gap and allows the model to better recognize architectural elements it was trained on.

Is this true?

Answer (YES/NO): YES